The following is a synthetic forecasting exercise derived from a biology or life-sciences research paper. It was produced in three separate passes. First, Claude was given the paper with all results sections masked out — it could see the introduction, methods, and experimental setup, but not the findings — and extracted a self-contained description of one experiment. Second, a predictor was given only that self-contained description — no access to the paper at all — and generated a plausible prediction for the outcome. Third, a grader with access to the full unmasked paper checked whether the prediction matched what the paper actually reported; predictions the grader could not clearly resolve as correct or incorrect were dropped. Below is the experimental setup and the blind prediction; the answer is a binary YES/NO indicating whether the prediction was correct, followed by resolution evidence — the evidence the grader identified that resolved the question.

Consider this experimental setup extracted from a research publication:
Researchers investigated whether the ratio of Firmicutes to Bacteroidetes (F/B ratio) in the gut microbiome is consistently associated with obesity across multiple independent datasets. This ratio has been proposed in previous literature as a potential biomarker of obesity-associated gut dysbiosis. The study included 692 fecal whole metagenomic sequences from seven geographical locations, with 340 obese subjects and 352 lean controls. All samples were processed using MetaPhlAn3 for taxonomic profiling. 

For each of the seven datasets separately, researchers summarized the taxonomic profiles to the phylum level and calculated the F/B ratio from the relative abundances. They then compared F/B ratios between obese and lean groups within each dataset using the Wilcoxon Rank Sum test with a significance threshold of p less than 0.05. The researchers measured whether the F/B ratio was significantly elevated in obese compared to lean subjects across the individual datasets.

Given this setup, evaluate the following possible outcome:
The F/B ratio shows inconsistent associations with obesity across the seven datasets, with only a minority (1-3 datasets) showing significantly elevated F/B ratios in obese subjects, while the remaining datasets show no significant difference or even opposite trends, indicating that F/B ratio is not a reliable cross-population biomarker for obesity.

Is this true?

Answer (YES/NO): NO